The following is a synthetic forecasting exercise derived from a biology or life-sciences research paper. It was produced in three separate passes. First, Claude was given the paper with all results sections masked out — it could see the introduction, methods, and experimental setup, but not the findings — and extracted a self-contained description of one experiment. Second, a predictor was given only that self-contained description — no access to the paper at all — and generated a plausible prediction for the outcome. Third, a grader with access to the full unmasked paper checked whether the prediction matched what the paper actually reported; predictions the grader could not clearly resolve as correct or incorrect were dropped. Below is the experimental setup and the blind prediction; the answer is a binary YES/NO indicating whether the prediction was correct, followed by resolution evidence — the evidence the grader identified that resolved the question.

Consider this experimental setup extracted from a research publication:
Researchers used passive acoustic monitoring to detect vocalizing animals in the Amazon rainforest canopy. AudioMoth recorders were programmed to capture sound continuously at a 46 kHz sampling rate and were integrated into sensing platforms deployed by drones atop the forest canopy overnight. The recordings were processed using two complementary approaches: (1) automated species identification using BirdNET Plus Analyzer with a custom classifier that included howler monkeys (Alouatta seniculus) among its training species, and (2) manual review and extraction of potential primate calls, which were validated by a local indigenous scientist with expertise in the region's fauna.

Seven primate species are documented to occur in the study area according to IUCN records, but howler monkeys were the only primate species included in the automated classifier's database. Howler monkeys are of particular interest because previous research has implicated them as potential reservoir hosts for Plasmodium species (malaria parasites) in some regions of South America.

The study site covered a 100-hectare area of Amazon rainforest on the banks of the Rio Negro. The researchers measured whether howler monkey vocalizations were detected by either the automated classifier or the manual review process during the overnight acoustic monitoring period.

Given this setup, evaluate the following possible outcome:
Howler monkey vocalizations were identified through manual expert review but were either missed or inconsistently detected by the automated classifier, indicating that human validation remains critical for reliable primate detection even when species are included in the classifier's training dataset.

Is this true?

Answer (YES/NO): YES